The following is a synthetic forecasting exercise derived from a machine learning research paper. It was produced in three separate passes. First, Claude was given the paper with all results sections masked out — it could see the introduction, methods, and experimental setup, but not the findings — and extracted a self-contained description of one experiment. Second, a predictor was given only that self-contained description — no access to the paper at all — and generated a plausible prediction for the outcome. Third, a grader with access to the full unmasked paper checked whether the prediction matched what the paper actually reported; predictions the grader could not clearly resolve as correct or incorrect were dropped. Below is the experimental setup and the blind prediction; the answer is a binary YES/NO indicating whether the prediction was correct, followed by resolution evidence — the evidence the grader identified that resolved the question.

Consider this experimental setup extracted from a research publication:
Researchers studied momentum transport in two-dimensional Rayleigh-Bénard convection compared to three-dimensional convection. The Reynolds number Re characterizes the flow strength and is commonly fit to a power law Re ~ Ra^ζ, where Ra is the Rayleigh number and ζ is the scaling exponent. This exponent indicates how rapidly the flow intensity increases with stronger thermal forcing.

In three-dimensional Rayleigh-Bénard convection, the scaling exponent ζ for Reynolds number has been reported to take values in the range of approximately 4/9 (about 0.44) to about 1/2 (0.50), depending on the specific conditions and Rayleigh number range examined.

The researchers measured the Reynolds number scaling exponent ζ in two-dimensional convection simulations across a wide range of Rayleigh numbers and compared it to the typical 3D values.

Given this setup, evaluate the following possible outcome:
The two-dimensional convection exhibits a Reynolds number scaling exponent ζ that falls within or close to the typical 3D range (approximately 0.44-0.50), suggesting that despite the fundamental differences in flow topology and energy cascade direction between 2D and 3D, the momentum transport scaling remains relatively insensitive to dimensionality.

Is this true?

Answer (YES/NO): NO